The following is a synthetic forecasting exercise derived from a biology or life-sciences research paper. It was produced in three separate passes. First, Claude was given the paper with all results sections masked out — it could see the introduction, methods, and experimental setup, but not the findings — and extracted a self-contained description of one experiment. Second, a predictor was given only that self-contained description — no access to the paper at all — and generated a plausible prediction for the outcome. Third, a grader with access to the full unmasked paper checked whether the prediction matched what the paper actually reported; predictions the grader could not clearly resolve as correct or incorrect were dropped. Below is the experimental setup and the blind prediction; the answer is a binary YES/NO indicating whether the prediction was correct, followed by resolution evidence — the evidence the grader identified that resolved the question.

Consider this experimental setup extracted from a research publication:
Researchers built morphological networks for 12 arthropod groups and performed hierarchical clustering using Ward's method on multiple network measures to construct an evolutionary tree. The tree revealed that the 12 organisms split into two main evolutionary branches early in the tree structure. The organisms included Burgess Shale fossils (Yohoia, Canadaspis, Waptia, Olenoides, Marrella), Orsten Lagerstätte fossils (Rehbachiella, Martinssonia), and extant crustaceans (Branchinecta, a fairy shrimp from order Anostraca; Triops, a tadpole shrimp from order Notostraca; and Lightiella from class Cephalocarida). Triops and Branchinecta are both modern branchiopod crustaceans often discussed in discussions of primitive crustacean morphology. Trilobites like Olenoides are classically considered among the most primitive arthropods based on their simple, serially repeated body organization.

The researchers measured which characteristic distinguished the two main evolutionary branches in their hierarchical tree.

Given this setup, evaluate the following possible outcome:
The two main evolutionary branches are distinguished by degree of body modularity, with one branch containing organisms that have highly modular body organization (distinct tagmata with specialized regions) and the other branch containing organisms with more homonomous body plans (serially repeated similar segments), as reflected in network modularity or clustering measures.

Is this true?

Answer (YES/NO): NO